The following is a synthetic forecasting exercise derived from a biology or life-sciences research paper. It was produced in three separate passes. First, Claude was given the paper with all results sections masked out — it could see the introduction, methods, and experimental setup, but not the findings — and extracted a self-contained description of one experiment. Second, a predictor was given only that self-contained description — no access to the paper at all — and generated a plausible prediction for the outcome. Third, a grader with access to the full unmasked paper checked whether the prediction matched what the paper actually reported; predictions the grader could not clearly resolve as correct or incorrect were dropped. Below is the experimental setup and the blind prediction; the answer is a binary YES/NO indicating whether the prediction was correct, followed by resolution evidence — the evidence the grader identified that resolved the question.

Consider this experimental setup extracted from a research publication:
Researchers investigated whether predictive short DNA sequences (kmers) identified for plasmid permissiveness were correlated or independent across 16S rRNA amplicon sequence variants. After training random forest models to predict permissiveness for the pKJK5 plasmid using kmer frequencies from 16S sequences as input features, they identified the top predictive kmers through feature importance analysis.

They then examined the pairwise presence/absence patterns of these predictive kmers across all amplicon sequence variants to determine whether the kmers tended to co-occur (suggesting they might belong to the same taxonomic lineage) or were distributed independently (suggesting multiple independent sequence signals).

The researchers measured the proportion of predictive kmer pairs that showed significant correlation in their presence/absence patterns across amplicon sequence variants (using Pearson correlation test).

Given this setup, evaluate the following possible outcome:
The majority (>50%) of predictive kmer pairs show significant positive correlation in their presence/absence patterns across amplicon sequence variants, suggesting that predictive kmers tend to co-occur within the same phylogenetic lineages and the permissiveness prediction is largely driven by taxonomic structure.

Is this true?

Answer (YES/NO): NO